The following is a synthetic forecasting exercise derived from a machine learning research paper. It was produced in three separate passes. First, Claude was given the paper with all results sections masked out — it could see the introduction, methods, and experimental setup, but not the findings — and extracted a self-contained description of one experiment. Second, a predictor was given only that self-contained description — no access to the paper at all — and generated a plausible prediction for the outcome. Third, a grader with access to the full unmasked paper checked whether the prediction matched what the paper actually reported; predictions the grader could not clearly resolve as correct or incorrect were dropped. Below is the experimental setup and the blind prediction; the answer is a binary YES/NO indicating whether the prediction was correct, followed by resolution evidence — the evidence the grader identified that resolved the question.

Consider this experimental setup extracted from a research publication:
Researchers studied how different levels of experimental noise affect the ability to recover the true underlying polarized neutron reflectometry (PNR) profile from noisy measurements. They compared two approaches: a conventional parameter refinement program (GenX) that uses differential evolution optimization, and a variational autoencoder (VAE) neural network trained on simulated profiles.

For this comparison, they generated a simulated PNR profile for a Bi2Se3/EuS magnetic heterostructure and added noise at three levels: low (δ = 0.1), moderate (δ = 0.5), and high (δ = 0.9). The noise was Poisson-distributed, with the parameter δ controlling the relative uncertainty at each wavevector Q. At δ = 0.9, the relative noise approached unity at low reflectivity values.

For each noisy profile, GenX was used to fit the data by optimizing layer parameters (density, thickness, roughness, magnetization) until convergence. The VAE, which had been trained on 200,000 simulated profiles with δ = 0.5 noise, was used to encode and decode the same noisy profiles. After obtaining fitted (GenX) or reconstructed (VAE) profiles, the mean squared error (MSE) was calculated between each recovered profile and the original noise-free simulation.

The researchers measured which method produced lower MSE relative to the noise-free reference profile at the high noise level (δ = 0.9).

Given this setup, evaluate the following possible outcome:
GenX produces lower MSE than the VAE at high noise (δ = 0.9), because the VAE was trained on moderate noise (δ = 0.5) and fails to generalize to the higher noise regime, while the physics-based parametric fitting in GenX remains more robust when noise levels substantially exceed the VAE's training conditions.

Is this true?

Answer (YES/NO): NO